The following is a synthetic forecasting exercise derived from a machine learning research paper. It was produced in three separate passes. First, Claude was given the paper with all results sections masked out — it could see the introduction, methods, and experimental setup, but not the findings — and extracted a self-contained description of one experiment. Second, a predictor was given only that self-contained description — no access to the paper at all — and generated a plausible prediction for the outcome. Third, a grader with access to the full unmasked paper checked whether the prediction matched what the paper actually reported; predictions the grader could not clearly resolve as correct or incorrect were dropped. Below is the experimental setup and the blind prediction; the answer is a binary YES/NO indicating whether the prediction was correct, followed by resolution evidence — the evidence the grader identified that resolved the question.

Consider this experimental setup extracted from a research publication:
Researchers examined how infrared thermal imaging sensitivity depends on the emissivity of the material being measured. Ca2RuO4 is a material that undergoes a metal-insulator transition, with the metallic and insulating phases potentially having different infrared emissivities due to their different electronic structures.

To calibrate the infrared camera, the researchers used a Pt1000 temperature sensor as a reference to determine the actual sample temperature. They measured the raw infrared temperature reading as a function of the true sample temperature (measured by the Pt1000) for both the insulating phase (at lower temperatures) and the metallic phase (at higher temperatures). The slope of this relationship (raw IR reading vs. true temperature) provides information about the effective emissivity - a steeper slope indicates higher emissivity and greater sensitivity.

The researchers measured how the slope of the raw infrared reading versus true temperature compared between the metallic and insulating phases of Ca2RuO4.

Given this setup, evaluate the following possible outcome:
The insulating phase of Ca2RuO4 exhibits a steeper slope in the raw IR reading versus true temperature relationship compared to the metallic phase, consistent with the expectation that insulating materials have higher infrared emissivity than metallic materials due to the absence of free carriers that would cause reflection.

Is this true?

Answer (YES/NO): YES